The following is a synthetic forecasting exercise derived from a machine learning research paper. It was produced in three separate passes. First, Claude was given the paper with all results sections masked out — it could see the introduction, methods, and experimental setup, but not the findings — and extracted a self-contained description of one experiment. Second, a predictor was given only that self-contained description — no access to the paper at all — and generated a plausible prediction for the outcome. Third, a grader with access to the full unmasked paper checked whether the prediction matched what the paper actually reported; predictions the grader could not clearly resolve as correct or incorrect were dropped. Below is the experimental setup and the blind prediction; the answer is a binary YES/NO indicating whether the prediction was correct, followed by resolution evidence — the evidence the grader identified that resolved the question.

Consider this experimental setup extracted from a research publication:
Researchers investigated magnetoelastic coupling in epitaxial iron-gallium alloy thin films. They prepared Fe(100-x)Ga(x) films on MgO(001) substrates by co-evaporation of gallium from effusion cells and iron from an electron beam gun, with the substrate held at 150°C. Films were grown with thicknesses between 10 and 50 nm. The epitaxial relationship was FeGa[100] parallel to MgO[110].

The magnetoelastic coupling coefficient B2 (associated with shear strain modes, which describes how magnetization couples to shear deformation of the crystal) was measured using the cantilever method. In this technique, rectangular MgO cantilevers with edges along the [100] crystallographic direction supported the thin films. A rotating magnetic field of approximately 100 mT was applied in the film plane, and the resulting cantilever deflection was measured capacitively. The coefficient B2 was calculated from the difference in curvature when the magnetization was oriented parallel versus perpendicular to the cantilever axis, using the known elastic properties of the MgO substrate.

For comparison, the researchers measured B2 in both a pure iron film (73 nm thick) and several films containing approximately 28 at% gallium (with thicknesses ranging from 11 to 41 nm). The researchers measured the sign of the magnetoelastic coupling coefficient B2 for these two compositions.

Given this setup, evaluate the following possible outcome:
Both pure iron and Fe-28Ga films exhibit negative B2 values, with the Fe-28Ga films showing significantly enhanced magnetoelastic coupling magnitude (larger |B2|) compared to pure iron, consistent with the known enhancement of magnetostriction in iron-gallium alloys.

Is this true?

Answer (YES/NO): NO